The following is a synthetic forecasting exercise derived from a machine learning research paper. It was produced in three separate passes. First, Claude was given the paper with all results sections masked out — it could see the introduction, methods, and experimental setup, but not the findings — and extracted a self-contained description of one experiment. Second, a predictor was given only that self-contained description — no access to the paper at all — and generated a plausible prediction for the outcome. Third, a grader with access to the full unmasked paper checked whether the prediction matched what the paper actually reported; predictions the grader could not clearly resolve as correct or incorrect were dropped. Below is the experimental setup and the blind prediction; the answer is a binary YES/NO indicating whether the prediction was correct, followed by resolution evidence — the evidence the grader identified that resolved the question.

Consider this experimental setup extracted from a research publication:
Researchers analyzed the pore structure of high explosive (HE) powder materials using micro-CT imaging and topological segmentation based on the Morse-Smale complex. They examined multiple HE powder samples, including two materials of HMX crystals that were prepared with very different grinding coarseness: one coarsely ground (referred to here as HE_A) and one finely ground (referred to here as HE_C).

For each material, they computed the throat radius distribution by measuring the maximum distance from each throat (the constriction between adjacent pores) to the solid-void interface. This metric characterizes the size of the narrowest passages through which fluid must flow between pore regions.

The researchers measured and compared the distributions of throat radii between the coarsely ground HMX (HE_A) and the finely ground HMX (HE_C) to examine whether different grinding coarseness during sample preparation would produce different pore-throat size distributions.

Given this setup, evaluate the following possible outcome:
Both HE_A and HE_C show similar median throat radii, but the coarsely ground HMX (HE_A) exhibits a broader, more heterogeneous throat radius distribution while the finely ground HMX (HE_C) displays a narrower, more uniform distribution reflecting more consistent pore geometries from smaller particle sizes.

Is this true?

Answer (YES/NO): NO